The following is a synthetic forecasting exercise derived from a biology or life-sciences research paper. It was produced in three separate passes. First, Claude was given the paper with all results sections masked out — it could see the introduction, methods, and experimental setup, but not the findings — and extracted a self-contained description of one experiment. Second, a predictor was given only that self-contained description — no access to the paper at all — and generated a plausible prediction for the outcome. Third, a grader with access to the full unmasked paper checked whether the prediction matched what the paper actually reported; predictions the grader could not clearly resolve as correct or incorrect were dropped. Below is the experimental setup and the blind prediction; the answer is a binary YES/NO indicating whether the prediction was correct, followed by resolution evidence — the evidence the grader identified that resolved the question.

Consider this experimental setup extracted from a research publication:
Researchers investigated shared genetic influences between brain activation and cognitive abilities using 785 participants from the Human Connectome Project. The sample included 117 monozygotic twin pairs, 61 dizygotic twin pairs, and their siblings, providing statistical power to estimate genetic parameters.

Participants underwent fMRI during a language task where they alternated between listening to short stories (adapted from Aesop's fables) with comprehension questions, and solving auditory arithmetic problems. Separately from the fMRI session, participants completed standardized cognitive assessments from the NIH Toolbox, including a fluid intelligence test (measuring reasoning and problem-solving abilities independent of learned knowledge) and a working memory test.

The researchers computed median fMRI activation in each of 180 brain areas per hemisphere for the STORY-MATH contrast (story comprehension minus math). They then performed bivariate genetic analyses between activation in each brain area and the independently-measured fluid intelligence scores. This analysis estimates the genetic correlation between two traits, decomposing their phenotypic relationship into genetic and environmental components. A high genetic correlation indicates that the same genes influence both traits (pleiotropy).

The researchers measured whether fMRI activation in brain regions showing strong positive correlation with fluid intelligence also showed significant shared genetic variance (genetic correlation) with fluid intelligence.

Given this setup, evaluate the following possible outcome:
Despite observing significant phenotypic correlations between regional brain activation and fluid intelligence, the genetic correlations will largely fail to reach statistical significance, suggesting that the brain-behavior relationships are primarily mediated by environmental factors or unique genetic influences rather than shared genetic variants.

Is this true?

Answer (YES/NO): NO